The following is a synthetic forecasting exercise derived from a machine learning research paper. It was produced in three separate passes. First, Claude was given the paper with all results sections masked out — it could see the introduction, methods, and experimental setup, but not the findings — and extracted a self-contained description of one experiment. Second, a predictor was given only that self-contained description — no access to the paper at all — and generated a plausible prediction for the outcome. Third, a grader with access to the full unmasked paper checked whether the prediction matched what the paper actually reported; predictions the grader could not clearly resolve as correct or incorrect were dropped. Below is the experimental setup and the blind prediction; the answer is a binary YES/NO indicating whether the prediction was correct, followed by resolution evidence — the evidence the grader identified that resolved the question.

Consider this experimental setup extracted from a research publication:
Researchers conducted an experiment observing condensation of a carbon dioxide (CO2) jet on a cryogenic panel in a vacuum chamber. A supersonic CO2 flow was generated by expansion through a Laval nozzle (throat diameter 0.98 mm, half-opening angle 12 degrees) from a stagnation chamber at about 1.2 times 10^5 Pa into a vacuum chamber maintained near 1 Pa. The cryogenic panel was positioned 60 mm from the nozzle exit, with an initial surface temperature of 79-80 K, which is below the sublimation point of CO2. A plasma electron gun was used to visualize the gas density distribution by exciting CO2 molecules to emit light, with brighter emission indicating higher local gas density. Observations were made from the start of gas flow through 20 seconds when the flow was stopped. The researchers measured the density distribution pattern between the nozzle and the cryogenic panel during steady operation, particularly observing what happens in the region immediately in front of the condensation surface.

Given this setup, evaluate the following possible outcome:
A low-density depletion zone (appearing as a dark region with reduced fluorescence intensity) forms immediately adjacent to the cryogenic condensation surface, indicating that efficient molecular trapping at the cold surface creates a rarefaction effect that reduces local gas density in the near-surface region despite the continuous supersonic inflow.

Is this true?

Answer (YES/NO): NO